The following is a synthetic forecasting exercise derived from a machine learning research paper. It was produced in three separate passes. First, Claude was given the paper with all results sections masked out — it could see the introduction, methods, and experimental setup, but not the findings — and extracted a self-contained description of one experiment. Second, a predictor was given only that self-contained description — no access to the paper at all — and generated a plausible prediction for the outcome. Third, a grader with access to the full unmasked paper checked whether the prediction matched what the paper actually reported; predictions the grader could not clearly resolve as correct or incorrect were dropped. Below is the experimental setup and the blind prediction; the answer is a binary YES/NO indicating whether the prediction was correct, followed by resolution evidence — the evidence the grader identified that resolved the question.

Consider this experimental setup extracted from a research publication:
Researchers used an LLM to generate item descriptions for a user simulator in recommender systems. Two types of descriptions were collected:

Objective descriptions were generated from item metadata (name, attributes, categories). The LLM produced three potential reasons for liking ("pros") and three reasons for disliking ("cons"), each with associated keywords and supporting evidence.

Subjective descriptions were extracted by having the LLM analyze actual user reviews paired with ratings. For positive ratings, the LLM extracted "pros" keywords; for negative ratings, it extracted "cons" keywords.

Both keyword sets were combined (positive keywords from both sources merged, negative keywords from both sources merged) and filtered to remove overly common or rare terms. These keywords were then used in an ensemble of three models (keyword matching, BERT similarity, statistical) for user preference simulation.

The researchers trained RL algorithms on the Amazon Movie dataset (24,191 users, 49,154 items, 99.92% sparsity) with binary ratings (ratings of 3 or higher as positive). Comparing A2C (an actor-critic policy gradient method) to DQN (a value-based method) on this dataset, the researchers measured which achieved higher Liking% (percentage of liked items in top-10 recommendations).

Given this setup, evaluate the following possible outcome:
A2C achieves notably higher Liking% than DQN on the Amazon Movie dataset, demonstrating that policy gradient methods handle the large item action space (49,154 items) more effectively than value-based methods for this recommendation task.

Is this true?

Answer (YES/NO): NO